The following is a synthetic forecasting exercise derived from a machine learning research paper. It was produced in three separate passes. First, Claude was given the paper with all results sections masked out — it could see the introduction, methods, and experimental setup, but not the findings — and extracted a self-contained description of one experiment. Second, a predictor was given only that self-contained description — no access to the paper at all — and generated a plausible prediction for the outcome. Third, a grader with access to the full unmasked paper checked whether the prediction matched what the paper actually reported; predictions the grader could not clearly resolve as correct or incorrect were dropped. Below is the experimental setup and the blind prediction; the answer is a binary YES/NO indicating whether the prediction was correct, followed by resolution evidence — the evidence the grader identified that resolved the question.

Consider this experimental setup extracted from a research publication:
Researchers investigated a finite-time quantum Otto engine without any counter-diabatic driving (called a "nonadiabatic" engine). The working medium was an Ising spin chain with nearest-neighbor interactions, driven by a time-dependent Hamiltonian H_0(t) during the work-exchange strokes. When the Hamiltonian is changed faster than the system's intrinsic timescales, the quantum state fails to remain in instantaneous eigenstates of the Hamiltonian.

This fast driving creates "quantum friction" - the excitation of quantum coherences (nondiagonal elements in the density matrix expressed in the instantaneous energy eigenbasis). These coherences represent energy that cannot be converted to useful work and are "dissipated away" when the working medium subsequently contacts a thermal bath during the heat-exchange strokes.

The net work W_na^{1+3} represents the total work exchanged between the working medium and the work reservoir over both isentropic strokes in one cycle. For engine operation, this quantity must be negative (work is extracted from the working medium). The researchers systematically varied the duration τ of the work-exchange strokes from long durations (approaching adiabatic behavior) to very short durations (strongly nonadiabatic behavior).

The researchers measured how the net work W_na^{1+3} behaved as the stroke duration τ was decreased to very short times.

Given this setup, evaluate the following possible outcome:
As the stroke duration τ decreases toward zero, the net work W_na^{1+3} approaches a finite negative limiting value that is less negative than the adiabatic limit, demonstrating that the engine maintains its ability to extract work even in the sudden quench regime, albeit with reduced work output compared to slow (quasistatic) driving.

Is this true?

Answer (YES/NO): NO